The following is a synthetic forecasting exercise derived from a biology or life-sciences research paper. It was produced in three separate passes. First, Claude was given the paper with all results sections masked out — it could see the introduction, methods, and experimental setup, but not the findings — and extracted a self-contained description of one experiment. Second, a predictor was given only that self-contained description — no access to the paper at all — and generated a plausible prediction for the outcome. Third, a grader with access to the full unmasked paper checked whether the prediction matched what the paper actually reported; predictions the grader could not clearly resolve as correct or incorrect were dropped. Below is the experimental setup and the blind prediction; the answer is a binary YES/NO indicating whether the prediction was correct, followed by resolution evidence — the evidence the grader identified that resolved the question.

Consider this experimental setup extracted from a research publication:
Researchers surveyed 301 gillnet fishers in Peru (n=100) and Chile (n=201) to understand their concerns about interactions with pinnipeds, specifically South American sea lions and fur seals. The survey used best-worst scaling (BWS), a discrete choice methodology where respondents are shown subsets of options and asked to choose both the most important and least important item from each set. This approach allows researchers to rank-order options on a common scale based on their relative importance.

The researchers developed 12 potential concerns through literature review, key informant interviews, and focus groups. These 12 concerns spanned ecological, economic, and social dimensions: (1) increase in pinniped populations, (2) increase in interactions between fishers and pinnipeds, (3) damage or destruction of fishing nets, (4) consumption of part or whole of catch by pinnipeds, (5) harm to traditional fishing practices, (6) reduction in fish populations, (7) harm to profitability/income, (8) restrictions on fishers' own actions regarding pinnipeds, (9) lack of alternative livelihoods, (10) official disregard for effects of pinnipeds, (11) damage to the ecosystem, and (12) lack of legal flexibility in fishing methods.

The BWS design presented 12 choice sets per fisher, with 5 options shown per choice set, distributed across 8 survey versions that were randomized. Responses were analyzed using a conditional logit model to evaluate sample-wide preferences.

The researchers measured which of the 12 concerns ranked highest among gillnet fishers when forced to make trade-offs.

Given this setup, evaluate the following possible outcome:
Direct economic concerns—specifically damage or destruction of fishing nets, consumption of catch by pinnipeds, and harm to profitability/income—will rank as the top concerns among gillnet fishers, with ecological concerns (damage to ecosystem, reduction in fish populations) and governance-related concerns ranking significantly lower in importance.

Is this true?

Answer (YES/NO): NO